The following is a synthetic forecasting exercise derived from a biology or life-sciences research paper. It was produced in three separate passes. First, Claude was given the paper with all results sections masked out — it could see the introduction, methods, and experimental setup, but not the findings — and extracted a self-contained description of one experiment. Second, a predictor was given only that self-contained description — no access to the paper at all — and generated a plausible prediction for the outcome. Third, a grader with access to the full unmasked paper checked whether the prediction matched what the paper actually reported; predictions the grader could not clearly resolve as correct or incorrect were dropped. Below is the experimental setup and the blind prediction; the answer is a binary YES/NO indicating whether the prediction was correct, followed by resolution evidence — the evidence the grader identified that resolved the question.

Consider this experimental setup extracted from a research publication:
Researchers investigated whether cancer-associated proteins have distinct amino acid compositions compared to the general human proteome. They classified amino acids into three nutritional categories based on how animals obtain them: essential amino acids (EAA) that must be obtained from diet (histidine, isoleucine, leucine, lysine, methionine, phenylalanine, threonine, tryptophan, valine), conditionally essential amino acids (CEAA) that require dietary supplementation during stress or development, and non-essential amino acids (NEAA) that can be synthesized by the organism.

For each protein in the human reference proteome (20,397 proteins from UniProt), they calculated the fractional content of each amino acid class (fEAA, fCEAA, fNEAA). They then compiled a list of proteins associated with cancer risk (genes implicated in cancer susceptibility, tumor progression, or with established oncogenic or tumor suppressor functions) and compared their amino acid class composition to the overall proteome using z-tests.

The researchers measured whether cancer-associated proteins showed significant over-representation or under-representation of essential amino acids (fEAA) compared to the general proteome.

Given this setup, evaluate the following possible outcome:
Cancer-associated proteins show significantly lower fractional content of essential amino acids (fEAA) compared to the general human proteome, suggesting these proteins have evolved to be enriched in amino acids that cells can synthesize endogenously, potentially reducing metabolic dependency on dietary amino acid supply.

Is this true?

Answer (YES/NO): YES